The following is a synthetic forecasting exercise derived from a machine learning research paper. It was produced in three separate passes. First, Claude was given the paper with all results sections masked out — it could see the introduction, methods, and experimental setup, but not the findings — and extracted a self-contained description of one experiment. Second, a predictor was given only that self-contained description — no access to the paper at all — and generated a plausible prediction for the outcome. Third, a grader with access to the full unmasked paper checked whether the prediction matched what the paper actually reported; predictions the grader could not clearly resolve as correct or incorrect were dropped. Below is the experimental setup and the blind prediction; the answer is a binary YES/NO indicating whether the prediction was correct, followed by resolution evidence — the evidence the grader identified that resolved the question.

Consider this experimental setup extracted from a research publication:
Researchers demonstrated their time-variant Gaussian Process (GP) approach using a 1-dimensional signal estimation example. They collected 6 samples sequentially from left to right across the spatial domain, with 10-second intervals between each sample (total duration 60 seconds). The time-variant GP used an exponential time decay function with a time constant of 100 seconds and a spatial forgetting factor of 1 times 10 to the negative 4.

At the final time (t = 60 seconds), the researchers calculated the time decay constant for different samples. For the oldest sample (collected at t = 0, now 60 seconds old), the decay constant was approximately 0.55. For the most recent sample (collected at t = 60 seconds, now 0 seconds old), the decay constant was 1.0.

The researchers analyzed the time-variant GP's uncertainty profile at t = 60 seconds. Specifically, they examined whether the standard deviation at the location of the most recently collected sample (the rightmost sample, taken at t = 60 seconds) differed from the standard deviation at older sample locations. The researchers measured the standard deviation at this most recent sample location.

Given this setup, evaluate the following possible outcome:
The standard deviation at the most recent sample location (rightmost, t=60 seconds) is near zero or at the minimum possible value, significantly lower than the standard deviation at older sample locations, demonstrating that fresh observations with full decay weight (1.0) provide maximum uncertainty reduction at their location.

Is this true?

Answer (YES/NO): YES